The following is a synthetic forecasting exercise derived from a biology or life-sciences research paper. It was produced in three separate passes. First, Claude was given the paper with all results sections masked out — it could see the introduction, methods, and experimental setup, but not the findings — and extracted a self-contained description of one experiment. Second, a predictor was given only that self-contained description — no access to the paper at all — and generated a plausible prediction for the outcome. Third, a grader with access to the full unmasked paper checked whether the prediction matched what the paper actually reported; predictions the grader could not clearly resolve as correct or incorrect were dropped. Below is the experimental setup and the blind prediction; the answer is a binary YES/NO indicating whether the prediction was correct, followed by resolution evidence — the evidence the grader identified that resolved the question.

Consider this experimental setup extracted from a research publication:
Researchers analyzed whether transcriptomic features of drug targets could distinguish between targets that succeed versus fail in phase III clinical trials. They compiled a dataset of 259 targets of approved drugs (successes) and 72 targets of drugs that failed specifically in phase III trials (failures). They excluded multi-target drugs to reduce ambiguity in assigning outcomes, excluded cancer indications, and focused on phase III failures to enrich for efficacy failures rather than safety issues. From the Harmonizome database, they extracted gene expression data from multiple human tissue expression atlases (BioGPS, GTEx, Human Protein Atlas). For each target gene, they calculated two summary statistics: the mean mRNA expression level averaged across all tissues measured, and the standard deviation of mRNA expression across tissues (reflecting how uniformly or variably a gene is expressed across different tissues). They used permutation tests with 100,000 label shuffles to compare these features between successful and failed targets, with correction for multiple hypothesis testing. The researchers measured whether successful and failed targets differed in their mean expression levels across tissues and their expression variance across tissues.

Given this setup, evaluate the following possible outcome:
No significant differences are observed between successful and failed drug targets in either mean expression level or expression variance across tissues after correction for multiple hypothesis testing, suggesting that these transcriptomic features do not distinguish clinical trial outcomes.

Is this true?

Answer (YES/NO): NO